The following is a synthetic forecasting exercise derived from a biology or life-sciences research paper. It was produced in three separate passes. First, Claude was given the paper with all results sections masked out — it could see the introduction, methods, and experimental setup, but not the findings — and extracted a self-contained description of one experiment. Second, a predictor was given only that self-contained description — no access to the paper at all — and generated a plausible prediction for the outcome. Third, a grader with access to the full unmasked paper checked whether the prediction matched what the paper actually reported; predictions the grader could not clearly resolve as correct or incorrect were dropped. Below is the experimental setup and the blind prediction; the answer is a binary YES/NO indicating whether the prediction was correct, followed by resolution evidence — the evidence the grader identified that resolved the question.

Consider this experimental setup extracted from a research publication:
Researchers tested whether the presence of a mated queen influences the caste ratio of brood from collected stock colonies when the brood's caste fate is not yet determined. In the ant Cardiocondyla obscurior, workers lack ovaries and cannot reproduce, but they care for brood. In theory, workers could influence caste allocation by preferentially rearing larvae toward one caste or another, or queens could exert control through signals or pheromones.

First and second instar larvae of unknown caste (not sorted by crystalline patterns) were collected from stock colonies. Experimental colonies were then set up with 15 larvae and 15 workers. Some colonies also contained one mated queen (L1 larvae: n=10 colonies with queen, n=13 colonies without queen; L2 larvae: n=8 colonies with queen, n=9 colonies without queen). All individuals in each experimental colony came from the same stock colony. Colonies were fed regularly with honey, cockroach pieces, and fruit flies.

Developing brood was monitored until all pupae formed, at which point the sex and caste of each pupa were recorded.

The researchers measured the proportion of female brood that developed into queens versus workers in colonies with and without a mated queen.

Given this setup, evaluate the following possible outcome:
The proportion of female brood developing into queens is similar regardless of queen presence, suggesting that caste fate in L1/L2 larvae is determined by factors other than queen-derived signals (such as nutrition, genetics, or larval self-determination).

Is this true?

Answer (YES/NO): YES